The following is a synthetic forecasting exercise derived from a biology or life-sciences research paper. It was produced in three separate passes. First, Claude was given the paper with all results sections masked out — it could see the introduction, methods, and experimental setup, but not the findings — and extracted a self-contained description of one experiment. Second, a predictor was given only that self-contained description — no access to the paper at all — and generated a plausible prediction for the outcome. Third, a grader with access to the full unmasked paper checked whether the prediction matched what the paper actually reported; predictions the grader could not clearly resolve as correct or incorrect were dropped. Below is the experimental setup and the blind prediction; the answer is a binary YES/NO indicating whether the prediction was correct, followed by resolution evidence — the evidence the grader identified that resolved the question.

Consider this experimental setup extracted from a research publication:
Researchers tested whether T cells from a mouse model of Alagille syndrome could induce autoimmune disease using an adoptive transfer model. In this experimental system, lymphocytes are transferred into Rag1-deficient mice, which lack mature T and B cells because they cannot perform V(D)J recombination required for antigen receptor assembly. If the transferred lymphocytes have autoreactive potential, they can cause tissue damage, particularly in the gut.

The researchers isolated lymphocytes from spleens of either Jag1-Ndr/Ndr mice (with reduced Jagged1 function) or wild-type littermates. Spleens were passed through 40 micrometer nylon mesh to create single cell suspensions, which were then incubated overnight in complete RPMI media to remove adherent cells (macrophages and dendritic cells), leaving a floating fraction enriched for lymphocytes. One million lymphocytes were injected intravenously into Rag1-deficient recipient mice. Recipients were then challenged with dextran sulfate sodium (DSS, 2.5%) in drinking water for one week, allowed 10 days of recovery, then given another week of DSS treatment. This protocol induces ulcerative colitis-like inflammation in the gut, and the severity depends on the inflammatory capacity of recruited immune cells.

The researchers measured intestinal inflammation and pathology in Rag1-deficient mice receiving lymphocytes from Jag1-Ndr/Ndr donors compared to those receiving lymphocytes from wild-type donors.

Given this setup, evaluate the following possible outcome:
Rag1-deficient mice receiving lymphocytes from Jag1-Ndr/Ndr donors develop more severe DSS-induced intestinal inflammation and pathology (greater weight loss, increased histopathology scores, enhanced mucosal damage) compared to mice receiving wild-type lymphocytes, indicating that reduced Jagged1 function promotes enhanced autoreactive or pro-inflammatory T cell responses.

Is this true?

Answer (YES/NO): NO